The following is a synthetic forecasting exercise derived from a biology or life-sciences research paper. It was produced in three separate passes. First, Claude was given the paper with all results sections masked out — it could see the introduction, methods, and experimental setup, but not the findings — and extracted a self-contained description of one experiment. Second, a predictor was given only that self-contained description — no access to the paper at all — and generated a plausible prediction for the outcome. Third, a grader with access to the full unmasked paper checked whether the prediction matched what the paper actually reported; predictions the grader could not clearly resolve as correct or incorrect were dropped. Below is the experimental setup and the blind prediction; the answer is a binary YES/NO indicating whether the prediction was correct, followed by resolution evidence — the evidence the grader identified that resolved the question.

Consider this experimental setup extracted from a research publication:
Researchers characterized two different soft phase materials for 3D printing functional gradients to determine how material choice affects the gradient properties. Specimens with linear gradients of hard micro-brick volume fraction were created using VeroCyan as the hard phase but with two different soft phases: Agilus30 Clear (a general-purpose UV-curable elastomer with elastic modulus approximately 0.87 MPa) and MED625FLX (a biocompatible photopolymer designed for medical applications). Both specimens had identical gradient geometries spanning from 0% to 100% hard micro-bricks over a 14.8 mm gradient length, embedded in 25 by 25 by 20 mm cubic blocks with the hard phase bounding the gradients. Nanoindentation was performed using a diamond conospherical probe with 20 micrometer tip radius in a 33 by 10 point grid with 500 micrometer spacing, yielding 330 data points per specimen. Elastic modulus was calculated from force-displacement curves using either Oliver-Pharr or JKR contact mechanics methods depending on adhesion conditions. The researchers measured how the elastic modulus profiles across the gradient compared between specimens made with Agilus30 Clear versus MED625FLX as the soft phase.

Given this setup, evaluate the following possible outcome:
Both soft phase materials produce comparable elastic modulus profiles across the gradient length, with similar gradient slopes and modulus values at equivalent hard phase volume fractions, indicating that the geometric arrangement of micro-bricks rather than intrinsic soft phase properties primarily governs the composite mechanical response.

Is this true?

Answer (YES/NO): NO